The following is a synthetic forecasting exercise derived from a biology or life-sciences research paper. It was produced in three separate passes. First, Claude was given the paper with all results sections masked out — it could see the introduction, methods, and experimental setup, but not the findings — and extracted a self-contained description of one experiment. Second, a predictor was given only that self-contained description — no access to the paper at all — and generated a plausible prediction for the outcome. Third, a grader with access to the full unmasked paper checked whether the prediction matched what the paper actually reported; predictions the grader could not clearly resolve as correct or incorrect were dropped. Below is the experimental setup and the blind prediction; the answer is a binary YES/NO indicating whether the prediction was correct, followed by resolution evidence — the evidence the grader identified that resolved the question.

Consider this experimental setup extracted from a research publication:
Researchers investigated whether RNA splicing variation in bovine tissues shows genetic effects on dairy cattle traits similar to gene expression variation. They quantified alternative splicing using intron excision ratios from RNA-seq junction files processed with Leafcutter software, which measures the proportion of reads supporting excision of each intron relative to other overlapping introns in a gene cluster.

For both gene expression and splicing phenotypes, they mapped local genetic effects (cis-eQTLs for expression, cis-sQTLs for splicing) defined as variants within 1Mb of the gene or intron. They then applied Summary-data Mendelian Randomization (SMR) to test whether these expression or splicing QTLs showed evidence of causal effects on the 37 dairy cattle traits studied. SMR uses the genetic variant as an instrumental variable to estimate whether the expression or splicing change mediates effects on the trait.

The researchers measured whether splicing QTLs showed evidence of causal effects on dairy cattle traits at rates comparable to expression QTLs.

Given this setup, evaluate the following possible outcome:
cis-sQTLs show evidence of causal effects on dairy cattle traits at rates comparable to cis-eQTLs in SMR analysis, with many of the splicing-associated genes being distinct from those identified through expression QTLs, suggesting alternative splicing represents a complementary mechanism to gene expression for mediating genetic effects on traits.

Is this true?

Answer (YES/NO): YES